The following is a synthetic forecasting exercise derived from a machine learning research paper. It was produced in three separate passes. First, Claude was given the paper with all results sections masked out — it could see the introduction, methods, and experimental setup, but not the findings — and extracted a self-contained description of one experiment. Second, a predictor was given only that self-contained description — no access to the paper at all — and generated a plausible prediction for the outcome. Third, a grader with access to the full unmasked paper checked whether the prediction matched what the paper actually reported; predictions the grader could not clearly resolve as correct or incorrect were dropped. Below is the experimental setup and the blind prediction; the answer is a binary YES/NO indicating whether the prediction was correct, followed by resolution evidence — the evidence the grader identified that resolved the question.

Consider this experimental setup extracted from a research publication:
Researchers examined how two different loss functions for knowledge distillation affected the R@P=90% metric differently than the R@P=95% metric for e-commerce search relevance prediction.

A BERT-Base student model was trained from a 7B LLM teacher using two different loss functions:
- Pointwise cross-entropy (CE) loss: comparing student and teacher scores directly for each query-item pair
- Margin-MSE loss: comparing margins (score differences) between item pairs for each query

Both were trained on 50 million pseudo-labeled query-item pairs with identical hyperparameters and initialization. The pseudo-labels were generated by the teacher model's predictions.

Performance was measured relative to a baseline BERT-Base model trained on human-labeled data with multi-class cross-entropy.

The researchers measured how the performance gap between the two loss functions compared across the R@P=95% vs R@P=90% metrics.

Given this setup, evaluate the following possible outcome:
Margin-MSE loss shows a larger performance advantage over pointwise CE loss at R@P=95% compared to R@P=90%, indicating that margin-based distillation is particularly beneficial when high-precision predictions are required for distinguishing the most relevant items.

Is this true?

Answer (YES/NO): YES